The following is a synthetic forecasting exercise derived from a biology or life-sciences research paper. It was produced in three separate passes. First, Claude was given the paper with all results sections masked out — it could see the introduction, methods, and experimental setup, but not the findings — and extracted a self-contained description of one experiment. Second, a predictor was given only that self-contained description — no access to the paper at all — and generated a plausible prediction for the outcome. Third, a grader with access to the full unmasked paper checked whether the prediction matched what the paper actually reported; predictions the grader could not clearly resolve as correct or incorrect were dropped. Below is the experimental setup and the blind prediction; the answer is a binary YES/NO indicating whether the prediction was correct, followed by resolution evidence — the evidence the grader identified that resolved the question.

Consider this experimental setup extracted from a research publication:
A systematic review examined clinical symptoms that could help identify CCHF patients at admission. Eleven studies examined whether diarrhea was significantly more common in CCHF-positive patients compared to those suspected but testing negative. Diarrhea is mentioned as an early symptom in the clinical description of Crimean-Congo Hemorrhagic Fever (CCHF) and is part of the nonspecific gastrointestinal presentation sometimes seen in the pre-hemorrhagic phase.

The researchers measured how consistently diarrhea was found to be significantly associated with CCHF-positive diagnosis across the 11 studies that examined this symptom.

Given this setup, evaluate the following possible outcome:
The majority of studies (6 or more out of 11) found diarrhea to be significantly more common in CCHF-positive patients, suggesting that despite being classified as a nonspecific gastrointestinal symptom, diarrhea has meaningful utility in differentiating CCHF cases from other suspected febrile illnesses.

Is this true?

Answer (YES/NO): NO